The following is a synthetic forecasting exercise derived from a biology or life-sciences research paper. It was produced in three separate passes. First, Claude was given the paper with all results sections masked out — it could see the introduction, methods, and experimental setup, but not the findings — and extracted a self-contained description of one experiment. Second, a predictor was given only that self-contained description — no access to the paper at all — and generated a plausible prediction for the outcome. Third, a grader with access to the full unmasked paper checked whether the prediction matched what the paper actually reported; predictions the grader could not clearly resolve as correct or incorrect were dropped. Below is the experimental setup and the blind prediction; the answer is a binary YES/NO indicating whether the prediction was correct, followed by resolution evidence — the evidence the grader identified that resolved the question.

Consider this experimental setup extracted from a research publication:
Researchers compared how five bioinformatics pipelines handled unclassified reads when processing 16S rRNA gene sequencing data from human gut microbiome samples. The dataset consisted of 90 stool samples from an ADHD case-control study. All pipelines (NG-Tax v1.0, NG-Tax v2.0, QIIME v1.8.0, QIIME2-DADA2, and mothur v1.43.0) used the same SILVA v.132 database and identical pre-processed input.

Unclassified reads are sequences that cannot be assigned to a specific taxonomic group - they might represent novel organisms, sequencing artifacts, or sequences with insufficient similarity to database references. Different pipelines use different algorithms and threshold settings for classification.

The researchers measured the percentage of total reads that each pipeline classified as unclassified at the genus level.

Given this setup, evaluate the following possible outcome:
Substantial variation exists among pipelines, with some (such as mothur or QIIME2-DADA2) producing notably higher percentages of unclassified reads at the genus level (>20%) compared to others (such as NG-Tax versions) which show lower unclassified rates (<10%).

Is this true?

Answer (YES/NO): NO